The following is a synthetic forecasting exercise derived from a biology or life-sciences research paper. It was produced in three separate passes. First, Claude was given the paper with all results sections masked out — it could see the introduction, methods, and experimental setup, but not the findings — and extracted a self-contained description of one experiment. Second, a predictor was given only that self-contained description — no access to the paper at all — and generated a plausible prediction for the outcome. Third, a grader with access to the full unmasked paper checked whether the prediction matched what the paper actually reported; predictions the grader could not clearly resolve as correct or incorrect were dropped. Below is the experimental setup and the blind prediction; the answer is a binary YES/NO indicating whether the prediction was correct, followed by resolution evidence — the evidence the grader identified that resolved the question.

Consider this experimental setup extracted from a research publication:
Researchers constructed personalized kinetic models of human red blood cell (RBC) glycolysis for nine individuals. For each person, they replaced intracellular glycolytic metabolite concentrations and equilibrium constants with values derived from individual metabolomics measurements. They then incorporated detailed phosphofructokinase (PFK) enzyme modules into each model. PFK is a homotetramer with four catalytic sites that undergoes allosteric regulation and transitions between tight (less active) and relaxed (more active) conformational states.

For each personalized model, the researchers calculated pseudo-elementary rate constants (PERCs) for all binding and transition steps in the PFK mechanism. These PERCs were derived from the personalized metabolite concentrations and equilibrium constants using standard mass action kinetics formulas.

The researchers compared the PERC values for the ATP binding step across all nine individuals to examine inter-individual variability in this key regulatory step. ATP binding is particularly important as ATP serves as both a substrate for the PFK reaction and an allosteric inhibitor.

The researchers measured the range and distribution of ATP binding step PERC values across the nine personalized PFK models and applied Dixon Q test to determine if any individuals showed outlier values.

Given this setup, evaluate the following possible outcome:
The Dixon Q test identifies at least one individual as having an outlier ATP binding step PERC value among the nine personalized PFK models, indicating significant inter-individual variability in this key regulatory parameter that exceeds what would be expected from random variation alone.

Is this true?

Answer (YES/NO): YES